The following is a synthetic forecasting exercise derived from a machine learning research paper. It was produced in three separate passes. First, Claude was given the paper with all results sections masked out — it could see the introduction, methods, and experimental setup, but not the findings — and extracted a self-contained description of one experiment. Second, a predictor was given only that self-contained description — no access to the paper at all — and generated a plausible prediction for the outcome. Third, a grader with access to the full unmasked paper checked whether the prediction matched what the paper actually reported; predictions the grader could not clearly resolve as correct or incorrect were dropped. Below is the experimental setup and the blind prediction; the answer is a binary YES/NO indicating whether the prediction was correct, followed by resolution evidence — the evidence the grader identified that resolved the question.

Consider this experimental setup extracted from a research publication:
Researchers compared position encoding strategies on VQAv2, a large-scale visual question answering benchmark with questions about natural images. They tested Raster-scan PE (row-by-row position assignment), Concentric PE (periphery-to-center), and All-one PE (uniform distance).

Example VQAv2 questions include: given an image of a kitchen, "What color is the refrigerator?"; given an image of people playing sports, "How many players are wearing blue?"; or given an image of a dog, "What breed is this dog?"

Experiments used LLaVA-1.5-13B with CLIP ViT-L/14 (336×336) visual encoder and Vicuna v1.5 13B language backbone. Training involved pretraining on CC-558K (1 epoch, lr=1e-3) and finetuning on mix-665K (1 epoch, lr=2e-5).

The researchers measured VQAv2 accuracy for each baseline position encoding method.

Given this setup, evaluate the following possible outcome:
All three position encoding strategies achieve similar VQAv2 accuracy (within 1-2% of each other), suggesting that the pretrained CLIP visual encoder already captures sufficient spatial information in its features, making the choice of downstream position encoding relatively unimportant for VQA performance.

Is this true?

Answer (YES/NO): YES